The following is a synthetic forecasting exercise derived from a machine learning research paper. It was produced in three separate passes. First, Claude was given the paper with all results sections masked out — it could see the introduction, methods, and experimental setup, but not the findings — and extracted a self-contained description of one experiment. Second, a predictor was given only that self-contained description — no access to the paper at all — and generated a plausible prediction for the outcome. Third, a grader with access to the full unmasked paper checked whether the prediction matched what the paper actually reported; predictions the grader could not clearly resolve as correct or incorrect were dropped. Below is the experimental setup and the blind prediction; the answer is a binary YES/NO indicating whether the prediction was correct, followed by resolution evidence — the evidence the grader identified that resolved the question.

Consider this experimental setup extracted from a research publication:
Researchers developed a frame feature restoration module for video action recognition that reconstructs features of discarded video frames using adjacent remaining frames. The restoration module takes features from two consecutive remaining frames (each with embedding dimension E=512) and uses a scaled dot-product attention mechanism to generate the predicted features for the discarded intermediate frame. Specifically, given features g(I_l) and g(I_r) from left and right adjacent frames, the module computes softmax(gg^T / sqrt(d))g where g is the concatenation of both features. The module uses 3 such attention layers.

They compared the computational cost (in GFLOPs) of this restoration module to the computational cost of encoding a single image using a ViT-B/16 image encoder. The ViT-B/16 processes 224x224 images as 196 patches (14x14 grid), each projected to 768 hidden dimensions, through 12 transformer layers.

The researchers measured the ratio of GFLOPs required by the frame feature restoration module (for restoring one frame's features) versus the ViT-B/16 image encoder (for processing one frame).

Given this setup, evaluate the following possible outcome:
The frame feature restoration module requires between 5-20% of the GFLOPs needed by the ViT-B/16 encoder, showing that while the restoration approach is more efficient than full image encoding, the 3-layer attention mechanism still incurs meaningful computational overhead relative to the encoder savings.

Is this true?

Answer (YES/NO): NO